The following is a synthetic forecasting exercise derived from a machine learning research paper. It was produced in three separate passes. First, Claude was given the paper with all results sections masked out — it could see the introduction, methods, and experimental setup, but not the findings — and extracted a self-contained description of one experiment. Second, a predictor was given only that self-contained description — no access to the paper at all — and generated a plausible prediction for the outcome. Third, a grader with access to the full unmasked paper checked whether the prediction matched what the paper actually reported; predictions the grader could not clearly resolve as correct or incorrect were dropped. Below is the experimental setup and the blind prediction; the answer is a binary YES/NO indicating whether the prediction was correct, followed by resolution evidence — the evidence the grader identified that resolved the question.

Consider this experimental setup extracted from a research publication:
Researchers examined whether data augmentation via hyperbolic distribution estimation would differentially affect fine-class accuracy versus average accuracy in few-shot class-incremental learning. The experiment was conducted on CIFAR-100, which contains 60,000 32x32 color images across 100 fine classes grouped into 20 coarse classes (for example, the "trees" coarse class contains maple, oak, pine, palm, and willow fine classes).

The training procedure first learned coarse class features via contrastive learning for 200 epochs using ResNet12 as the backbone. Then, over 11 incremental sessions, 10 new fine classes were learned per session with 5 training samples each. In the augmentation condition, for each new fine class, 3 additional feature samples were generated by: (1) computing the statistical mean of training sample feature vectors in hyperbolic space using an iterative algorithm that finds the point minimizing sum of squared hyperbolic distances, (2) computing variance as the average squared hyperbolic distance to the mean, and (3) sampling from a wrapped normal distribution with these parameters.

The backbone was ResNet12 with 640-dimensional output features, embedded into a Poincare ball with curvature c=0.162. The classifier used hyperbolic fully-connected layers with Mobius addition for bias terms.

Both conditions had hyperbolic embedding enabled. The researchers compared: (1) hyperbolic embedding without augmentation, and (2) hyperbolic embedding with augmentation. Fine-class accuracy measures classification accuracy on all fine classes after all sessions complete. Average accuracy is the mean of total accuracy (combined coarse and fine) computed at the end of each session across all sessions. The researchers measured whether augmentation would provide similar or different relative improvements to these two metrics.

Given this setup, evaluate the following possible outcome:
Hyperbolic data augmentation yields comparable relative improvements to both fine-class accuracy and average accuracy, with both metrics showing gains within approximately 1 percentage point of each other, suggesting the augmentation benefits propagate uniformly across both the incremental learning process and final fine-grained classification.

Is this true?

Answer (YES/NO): YES